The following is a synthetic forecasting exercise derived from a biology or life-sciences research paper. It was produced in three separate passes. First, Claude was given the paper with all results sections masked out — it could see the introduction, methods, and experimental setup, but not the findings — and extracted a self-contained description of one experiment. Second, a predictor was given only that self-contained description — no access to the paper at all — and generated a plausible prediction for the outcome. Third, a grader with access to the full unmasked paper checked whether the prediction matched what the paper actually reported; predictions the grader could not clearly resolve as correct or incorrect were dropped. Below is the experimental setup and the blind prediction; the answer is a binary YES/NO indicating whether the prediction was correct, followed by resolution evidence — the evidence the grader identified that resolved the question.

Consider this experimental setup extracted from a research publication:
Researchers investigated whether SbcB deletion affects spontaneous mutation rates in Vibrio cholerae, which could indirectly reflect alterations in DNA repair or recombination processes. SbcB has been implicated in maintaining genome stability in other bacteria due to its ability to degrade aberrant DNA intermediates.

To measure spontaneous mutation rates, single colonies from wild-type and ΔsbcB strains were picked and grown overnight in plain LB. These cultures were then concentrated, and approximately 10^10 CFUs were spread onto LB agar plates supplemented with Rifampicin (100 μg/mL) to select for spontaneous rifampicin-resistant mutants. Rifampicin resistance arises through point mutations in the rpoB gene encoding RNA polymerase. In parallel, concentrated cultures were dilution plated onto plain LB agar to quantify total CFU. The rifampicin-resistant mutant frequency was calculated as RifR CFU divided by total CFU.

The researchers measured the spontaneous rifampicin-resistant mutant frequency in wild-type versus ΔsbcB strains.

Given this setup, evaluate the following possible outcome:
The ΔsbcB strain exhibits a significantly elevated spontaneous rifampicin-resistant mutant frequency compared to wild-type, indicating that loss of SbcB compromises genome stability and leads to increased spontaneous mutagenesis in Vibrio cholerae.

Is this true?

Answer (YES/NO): NO